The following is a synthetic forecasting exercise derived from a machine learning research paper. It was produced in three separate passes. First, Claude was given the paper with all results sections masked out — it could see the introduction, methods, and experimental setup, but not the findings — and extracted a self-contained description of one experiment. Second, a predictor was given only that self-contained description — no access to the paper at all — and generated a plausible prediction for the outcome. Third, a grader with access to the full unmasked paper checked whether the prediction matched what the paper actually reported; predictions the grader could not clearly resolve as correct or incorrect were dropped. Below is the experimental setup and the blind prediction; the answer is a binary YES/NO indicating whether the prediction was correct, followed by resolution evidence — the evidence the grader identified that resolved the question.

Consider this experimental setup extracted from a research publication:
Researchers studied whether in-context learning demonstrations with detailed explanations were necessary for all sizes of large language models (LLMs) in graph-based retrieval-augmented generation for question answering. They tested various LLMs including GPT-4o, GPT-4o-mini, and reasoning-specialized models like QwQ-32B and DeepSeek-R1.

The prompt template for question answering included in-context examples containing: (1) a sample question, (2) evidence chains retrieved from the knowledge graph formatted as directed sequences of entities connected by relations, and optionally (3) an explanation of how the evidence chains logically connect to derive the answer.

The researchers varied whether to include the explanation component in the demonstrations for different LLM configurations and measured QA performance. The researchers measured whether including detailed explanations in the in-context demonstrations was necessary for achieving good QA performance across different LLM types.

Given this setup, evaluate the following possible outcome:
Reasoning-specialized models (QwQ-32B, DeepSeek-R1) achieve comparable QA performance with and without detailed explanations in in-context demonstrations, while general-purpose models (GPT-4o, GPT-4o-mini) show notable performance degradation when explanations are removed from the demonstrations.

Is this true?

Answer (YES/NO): NO